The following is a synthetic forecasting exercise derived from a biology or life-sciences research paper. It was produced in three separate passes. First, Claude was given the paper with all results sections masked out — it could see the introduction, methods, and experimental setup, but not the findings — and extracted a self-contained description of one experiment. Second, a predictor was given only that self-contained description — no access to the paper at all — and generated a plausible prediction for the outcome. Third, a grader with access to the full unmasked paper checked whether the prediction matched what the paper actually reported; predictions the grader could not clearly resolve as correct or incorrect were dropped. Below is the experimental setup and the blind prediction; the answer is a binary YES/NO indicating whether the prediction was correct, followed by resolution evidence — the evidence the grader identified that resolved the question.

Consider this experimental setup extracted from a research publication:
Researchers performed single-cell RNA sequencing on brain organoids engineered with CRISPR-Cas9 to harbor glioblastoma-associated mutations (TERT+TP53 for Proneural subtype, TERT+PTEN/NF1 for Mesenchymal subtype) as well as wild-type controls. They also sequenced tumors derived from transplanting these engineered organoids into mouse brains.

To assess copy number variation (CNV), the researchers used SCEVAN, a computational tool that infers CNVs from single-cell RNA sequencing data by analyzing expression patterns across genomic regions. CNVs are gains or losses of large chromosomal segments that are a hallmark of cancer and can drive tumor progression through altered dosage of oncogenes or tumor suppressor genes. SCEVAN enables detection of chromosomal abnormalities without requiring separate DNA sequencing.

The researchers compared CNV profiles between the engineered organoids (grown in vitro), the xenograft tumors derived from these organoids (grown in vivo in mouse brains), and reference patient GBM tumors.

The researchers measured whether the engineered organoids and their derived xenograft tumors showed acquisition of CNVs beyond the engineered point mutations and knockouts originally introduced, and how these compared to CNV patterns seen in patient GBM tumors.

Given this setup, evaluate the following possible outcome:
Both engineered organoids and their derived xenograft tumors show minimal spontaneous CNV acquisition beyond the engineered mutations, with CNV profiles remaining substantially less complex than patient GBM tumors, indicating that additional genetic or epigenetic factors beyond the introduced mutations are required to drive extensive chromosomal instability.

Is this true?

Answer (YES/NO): NO